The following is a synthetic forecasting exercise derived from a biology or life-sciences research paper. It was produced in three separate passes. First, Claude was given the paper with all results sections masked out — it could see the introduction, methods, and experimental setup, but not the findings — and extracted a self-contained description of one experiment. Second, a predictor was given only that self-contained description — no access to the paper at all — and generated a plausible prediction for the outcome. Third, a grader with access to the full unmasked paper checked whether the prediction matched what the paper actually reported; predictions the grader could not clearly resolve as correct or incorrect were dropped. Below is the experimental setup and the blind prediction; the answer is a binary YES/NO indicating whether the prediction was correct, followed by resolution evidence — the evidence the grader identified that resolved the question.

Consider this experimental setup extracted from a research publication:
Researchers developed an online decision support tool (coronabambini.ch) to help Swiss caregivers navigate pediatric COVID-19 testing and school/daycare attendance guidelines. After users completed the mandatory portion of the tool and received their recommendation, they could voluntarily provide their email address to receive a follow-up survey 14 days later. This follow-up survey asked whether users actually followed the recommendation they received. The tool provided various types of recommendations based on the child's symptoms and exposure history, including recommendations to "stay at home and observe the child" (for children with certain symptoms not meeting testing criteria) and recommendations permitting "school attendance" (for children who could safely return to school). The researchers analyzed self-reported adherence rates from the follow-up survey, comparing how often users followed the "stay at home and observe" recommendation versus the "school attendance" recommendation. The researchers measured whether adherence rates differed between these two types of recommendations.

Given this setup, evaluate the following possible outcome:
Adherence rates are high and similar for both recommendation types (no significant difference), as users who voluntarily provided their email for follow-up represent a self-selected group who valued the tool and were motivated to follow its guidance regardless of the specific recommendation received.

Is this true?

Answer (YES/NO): NO